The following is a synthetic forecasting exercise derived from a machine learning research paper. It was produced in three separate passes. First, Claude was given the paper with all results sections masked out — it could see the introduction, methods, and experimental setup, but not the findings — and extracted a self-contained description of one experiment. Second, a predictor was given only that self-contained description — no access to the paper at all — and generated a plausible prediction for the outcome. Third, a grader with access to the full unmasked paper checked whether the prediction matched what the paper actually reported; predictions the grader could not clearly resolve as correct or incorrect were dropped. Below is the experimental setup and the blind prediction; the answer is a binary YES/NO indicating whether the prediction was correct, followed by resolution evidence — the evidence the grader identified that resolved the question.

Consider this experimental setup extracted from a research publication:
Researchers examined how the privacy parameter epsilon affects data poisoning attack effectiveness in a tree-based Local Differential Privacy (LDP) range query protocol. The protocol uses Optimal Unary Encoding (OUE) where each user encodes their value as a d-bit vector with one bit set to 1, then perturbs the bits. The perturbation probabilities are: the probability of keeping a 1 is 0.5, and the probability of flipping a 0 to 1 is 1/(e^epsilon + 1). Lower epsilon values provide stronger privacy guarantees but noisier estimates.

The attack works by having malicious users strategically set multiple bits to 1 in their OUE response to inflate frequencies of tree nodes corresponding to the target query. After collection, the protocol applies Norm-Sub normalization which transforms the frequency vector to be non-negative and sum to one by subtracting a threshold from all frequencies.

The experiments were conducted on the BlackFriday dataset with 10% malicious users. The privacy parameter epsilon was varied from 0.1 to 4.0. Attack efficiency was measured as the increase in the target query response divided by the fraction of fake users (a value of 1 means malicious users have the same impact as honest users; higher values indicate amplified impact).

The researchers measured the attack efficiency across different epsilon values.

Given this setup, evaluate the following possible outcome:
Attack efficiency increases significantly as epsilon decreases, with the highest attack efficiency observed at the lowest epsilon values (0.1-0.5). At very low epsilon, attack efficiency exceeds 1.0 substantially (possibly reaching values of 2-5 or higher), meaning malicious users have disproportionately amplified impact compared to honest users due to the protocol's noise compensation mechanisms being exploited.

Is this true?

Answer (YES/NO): YES